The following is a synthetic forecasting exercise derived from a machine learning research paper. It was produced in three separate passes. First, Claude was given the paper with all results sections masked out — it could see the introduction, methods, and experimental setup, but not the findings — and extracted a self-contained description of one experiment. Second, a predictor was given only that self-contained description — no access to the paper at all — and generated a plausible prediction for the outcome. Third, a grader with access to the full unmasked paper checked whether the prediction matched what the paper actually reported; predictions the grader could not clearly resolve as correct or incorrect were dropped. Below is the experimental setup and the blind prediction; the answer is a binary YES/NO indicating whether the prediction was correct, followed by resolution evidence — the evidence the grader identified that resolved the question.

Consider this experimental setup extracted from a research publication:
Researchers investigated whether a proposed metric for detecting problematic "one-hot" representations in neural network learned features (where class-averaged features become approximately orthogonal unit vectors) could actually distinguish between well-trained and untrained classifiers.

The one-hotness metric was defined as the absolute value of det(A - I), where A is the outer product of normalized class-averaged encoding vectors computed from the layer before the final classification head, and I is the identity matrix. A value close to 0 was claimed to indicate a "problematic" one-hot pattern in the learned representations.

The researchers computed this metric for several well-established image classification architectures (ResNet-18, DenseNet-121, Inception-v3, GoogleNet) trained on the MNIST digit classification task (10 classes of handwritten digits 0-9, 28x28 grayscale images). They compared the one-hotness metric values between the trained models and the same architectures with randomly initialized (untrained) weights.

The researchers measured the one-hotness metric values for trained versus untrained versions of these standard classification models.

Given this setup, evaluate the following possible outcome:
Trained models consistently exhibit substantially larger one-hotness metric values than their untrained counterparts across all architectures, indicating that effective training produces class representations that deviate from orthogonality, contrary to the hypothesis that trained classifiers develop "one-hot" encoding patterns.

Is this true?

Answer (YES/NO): NO